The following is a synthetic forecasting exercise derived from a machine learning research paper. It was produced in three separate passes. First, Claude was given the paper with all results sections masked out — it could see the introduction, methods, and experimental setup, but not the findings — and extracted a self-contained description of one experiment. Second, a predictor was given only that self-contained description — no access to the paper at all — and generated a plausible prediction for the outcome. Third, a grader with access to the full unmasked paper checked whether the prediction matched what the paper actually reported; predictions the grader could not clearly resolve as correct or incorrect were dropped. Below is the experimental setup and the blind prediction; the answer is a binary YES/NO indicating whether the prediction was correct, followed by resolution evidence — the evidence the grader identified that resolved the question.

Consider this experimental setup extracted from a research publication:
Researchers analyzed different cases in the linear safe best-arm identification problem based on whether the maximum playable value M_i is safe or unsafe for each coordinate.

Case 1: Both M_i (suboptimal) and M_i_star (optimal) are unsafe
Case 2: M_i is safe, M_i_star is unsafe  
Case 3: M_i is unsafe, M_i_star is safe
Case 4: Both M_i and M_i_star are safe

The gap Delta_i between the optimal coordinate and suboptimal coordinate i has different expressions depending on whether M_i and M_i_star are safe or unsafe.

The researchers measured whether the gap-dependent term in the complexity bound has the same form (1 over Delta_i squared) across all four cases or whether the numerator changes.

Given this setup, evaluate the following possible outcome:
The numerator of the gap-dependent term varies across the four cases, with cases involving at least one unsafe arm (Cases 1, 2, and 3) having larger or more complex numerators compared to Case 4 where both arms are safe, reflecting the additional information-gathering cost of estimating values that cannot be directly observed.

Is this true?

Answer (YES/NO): YES